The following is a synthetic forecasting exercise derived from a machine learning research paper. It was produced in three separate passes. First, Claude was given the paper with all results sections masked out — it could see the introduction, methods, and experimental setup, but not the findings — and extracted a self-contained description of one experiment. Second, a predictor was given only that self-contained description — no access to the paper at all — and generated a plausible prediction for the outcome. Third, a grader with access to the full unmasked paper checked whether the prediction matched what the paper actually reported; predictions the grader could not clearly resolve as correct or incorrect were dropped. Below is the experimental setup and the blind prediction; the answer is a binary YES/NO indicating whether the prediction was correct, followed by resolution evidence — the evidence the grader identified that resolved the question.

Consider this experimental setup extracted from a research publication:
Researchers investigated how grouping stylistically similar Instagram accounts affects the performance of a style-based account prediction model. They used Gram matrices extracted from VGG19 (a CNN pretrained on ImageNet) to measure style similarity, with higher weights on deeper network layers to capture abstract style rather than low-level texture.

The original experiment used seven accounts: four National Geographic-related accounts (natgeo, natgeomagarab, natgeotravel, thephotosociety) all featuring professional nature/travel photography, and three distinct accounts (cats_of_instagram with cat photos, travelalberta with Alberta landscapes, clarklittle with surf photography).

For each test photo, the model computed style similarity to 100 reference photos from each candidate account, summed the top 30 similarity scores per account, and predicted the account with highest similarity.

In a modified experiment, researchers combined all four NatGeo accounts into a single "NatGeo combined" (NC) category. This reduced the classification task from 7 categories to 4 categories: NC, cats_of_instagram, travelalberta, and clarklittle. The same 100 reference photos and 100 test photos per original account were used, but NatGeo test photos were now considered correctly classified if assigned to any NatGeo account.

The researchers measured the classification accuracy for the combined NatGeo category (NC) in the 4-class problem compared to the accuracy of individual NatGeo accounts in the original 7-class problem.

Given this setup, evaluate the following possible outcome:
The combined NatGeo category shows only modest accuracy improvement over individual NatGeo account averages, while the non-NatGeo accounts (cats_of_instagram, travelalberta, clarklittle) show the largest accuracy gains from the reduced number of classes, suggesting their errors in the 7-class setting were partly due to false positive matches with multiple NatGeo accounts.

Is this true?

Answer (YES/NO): NO